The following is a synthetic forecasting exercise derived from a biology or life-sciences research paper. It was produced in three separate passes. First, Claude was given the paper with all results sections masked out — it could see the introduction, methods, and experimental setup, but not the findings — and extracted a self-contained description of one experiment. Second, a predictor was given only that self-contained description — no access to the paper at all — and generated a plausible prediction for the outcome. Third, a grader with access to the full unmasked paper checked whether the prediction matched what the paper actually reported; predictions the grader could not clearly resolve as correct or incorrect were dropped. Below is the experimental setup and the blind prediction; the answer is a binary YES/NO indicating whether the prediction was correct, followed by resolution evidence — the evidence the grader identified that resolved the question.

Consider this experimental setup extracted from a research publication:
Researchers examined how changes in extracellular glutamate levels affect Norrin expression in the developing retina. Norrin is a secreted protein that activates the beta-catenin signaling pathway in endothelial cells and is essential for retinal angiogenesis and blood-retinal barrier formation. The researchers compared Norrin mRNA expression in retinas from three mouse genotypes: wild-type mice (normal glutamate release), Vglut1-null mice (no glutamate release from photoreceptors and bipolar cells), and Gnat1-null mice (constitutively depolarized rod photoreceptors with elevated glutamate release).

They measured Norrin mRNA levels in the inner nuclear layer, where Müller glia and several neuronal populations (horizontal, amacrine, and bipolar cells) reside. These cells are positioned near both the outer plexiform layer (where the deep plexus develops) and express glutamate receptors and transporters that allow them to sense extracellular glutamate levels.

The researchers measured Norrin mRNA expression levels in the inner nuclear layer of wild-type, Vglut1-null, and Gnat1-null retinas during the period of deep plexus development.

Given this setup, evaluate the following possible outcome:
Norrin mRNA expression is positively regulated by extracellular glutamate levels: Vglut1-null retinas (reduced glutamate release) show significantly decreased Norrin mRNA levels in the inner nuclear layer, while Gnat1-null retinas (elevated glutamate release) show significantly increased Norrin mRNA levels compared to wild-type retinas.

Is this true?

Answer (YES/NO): YES